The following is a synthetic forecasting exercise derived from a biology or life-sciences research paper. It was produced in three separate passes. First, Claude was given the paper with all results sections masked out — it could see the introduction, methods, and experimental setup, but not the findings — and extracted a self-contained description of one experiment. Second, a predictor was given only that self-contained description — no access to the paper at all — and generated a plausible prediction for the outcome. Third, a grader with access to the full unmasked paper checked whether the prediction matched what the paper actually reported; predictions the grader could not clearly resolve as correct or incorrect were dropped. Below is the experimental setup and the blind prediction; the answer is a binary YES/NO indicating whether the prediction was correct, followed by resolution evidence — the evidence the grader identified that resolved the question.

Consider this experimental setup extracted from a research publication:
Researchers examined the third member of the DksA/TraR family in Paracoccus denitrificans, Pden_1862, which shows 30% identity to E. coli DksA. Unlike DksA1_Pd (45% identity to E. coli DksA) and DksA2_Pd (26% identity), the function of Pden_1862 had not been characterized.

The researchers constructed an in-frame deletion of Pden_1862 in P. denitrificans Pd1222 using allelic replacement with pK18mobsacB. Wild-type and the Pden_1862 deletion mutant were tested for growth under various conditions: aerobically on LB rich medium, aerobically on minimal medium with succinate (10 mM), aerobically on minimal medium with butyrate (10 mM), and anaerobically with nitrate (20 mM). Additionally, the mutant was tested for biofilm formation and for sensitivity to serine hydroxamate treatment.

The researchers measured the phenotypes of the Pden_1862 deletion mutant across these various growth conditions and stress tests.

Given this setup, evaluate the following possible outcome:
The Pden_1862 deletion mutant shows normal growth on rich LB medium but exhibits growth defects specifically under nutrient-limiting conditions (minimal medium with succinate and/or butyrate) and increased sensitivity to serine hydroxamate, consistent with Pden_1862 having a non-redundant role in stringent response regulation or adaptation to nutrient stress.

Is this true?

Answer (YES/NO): NO